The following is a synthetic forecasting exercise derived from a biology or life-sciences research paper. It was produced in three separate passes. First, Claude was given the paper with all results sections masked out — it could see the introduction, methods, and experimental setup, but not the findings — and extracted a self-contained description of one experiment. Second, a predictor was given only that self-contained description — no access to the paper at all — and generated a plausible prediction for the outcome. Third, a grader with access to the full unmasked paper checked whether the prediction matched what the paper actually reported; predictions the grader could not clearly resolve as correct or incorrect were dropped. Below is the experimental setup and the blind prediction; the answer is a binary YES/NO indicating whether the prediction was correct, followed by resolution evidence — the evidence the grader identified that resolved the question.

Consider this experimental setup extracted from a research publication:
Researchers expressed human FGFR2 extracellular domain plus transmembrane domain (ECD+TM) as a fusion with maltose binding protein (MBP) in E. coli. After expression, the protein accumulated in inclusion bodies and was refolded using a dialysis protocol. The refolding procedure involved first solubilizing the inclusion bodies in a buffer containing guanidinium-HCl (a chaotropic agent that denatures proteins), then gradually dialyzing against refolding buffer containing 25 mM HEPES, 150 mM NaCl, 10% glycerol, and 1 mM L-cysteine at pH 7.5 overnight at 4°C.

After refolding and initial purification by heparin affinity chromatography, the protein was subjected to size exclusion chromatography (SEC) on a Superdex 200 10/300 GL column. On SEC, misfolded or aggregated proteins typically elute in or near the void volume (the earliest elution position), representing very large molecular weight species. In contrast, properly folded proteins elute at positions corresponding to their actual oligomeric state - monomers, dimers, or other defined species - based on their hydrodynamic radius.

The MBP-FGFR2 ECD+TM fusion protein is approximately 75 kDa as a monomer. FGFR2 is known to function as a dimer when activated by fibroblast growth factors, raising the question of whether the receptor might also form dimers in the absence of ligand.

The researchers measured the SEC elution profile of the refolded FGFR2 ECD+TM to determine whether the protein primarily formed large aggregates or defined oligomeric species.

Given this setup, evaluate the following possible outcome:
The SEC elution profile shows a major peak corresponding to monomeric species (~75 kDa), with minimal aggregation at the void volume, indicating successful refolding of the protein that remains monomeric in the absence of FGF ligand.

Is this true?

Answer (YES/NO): NO